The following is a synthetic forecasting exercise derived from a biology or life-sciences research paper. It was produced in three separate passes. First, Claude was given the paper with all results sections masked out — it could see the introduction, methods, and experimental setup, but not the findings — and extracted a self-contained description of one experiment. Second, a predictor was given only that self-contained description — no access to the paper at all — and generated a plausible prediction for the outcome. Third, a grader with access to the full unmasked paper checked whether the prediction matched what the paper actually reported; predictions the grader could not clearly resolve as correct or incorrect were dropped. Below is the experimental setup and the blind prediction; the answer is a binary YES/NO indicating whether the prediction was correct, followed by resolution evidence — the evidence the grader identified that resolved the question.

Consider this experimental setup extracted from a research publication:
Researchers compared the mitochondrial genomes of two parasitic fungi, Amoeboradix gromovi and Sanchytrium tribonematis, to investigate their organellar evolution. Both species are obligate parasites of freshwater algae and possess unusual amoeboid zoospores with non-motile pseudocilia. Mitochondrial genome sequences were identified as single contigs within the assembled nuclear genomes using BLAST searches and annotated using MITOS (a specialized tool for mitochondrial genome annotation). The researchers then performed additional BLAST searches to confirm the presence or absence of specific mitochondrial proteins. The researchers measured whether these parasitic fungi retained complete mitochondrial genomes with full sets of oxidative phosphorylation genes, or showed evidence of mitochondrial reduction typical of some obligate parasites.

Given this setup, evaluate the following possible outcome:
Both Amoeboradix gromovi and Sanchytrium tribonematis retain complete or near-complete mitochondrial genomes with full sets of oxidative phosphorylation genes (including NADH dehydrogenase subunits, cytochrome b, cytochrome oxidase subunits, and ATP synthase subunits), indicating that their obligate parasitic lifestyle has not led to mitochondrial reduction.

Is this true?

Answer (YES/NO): NO